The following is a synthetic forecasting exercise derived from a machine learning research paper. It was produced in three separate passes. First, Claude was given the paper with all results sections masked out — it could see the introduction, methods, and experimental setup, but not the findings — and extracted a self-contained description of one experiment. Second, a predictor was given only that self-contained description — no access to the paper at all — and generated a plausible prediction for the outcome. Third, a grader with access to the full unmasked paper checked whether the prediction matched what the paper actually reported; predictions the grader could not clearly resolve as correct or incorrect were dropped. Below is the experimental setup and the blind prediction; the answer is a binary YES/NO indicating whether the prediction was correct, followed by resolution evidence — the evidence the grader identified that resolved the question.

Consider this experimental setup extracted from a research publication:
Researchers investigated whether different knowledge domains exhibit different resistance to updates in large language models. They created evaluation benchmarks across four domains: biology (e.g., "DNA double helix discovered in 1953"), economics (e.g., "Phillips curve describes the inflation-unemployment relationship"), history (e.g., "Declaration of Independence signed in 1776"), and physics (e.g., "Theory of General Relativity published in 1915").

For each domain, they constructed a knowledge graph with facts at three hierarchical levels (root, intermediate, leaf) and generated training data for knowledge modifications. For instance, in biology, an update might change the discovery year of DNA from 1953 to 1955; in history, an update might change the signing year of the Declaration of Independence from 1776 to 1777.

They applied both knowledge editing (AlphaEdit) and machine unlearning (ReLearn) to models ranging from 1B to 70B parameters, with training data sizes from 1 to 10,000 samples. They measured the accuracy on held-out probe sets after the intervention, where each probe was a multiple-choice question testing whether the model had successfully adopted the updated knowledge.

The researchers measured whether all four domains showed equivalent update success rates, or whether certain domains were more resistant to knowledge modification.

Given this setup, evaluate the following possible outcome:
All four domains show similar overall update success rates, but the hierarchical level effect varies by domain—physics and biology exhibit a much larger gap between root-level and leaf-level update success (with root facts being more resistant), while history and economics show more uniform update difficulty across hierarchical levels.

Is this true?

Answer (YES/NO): NO